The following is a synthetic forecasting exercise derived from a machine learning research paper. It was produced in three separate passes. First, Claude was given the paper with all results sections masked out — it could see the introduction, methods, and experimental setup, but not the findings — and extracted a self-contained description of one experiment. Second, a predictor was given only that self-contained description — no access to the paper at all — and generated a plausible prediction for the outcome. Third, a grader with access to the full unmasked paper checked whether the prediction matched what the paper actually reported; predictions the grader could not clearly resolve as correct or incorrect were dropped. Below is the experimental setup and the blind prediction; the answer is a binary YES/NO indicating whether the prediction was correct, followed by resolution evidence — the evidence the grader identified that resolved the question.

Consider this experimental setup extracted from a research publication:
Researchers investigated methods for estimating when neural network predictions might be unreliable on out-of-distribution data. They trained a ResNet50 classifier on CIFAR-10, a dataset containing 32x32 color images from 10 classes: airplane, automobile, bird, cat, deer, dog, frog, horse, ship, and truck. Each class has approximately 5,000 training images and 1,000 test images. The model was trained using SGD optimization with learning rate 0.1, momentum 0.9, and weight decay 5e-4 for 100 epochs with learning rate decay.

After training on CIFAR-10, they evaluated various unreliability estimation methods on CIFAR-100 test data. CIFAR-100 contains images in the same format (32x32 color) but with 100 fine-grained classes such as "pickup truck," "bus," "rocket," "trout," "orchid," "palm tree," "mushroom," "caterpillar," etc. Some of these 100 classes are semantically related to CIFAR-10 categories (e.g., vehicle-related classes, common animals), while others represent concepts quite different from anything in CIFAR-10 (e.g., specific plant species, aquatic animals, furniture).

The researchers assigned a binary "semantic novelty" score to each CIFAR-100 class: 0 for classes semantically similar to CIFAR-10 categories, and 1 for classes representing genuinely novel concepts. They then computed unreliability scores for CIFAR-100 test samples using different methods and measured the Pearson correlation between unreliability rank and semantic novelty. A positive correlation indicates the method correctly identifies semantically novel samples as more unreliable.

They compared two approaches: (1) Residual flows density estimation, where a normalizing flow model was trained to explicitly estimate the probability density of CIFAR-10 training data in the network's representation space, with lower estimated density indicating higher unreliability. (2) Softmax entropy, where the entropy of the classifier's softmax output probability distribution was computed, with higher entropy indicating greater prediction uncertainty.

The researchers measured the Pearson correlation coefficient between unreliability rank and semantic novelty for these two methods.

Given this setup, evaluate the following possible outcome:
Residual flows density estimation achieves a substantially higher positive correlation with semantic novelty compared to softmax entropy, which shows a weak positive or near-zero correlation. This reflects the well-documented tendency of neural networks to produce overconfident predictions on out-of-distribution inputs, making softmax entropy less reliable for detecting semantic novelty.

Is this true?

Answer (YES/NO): NO